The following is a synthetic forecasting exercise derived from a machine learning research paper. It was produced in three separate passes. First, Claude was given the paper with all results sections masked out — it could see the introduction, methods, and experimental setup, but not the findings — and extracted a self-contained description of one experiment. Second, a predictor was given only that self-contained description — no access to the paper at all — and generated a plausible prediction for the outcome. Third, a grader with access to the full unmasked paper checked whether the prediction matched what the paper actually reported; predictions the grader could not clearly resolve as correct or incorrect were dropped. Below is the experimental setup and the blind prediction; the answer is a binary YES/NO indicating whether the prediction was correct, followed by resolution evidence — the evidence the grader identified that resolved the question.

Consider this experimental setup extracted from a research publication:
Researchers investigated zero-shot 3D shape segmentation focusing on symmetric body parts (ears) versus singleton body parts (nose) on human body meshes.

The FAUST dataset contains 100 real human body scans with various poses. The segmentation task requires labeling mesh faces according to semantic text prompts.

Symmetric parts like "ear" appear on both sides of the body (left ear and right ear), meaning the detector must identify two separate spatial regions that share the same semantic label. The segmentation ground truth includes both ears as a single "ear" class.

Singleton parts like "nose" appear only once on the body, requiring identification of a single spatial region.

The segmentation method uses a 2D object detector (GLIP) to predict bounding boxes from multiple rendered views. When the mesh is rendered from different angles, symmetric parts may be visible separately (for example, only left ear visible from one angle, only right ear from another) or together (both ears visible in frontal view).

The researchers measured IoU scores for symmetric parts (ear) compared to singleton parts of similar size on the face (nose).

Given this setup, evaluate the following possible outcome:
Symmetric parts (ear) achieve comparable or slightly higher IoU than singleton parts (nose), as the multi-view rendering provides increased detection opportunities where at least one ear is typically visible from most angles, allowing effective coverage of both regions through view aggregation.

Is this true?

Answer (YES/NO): NO